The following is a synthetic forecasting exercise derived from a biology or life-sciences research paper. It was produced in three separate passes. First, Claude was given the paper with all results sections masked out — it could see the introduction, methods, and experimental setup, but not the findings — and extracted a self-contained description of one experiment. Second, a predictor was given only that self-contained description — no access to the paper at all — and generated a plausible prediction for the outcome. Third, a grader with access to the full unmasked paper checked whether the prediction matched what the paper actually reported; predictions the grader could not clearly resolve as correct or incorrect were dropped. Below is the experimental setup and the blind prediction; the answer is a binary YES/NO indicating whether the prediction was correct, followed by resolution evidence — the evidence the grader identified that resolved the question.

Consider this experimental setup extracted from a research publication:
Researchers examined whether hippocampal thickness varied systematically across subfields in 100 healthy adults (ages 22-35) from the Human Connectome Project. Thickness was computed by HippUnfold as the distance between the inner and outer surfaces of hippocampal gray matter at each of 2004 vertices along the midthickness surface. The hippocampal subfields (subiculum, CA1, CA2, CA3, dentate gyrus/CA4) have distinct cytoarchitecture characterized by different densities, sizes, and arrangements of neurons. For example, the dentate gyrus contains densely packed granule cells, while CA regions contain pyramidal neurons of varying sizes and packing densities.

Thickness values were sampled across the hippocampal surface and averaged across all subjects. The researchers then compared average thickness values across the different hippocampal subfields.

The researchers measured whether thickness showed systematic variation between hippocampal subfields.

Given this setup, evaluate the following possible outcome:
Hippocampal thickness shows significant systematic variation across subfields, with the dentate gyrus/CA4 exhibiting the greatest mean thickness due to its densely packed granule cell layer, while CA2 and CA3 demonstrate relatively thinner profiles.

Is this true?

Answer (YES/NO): NO